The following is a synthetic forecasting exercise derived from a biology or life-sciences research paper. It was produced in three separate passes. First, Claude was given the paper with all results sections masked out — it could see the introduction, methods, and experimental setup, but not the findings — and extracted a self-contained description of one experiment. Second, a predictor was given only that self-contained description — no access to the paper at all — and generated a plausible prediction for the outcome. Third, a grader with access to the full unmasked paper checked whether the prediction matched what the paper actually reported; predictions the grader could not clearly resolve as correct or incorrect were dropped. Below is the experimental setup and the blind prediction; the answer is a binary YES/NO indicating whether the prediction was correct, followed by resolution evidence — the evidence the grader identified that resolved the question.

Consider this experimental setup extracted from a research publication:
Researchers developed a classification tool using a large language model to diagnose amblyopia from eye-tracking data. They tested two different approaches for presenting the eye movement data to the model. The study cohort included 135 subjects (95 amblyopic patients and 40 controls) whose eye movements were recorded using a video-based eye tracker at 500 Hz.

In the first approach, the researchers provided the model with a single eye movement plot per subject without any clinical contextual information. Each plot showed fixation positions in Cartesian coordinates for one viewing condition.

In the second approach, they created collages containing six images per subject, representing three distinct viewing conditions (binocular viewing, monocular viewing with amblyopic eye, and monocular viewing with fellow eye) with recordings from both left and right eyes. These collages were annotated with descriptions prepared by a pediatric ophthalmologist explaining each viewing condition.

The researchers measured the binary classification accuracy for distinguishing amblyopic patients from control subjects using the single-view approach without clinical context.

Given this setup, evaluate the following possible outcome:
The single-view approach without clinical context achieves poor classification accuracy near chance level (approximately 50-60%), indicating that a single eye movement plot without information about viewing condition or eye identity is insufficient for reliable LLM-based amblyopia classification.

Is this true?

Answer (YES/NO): YES